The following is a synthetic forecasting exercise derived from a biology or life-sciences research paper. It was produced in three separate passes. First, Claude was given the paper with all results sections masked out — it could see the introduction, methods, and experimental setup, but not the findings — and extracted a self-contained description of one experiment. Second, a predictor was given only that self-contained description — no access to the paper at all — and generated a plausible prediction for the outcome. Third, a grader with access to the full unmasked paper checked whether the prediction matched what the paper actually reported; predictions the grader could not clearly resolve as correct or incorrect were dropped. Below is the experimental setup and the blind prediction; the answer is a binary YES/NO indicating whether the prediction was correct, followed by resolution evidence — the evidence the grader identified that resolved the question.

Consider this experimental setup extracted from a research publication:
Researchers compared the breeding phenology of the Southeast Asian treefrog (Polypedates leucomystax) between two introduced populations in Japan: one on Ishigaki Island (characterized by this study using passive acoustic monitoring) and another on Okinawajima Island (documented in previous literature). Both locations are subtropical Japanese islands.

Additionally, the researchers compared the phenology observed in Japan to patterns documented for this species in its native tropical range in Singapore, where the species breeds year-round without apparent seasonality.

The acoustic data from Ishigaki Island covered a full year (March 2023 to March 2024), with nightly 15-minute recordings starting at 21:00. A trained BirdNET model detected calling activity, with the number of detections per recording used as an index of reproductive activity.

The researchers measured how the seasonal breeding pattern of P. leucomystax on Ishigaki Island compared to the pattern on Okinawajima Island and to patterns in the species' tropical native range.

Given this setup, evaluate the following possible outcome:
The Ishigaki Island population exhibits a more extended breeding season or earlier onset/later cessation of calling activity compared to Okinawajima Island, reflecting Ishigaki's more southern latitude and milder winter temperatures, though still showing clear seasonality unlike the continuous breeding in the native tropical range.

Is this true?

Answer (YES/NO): NO